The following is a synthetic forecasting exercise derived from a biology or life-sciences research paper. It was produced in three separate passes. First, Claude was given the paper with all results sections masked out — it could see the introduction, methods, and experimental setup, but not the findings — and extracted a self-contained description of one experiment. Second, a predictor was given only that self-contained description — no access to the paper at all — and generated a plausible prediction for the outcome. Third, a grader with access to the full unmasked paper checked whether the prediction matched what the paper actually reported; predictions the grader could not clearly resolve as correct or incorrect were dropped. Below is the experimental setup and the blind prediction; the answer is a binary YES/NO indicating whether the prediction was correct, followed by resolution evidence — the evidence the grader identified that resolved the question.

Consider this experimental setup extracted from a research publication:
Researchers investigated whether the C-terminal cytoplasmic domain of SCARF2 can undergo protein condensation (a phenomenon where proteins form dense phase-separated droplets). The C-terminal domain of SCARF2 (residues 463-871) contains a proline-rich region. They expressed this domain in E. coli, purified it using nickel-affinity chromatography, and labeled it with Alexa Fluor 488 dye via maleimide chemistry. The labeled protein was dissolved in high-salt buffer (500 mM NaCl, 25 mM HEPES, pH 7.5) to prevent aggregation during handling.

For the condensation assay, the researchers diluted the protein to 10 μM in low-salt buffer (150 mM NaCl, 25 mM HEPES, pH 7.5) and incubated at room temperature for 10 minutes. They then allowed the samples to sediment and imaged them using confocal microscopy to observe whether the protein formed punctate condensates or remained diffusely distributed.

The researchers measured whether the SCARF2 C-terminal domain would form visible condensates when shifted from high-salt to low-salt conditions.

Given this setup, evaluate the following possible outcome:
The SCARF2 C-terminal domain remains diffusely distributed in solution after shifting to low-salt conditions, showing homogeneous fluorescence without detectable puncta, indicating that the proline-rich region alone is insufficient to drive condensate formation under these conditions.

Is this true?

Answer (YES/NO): NO